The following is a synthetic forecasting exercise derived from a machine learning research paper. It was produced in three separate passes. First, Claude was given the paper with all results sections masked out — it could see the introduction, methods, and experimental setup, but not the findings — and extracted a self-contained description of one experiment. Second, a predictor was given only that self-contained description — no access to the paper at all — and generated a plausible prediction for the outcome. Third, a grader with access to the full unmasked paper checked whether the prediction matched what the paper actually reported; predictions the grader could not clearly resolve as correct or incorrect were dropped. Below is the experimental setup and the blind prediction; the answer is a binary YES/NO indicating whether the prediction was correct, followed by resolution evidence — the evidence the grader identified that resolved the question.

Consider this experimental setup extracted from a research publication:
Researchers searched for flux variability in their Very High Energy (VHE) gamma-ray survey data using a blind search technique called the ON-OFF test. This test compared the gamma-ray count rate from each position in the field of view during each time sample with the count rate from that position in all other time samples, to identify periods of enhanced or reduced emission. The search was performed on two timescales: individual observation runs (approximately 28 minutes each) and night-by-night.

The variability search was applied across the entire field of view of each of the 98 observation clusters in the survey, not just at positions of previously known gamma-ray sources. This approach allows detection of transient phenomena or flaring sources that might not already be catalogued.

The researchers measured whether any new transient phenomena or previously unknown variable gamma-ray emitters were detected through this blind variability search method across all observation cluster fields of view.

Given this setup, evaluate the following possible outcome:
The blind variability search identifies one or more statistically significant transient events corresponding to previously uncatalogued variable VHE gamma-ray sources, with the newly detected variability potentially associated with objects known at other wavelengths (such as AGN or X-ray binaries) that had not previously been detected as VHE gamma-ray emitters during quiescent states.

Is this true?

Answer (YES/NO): NO